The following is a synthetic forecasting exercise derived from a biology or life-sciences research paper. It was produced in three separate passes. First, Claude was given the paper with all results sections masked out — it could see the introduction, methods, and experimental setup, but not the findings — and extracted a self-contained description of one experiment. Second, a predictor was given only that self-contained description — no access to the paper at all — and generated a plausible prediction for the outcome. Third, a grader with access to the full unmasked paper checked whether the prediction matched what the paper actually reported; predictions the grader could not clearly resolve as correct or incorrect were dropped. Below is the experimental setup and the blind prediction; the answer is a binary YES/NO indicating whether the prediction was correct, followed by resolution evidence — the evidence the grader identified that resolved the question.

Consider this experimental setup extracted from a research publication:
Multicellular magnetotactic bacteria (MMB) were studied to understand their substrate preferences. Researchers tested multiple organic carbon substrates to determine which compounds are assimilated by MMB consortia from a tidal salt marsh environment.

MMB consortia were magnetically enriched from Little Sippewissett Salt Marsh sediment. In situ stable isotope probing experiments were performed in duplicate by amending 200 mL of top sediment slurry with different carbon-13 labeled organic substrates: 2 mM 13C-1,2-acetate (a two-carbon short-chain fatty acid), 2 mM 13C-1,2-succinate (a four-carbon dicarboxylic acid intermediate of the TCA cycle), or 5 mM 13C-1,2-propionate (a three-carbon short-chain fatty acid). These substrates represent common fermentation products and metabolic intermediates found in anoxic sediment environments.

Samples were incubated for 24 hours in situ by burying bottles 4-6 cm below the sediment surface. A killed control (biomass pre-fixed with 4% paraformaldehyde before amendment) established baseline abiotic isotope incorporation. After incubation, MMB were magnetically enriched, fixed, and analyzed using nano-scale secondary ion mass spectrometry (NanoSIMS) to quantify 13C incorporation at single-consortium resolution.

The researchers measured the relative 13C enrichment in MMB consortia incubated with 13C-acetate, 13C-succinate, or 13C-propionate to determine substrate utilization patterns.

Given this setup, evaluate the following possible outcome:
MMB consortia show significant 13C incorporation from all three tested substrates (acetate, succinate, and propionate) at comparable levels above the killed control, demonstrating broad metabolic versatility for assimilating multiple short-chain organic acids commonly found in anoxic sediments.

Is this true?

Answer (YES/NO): NO